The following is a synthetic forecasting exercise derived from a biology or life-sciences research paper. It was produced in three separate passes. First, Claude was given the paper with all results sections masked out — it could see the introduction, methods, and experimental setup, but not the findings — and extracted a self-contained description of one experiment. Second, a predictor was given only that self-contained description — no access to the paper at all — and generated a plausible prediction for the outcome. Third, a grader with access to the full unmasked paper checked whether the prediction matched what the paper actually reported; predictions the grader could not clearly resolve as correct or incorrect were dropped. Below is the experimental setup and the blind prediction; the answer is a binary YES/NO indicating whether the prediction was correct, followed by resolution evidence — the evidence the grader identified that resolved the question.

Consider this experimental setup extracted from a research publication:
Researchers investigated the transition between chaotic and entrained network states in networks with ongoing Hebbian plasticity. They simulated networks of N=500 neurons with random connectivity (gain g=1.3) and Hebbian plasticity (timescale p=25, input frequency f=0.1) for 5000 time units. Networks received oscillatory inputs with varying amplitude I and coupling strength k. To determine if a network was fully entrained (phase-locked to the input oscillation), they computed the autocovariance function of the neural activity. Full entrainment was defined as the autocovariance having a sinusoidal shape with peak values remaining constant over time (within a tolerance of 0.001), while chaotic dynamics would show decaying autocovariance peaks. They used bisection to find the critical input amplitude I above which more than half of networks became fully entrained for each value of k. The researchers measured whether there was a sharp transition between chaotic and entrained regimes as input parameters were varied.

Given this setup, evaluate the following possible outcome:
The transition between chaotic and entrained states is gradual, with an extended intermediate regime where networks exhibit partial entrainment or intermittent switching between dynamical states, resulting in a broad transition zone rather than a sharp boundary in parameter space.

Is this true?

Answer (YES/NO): NO